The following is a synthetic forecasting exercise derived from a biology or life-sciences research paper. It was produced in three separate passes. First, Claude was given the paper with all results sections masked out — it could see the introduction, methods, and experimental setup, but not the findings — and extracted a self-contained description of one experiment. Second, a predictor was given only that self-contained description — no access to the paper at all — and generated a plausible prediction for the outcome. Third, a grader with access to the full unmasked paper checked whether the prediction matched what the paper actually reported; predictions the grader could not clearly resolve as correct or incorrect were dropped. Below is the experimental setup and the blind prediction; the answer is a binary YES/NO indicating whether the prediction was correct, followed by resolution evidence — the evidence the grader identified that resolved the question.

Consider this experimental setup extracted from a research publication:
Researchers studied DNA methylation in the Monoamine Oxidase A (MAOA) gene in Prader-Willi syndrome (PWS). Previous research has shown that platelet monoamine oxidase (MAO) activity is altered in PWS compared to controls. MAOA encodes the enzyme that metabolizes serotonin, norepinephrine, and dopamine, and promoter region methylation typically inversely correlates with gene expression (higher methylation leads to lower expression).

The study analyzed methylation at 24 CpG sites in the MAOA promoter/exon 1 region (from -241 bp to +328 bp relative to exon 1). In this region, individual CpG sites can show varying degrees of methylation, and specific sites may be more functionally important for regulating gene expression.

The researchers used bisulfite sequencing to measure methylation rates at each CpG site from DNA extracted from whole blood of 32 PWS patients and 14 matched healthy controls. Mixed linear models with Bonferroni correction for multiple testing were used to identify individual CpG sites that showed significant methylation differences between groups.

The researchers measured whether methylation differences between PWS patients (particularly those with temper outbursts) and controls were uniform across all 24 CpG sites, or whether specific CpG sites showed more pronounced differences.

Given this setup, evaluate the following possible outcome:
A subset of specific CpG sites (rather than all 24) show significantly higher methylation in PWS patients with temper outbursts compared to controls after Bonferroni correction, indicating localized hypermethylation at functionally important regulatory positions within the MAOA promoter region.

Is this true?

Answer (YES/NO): NO